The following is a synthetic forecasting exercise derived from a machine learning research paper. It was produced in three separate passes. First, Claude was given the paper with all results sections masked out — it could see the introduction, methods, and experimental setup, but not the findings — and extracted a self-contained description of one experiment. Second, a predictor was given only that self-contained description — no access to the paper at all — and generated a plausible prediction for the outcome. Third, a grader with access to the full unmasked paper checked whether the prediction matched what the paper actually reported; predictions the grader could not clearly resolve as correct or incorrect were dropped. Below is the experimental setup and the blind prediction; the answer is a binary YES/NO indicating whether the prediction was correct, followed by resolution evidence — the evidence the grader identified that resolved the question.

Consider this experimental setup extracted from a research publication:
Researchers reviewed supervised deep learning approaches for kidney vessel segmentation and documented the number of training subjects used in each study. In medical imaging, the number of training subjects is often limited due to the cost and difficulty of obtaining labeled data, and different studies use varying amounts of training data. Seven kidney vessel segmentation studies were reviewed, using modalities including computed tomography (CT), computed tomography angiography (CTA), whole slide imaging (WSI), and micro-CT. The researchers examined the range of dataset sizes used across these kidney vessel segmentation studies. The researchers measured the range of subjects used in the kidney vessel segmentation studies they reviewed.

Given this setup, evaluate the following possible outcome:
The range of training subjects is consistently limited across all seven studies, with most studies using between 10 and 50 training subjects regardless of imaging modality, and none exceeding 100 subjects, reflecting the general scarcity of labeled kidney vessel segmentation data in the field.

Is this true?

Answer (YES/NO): NO